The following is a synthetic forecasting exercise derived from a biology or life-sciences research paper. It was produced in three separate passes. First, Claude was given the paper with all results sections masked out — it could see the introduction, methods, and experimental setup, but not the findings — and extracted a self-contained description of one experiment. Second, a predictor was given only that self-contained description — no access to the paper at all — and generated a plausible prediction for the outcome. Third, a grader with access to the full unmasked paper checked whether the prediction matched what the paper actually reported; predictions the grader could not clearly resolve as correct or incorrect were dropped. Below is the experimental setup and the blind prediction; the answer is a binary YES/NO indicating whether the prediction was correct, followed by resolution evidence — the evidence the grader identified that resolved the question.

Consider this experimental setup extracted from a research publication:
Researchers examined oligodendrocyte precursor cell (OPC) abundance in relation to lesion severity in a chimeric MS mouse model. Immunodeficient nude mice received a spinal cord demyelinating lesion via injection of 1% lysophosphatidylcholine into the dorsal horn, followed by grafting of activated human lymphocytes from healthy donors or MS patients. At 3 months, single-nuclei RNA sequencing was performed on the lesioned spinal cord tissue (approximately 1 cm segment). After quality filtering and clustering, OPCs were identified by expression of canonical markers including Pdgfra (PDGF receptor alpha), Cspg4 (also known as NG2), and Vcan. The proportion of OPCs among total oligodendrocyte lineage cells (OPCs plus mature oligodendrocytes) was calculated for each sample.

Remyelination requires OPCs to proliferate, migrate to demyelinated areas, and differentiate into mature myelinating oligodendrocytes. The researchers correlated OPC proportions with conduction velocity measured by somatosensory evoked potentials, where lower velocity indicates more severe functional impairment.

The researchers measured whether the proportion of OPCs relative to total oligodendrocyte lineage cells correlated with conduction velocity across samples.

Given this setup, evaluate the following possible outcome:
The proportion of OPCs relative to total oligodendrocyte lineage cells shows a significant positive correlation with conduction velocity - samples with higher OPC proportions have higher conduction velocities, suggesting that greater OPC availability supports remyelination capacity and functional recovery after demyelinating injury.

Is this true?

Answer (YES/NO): NO